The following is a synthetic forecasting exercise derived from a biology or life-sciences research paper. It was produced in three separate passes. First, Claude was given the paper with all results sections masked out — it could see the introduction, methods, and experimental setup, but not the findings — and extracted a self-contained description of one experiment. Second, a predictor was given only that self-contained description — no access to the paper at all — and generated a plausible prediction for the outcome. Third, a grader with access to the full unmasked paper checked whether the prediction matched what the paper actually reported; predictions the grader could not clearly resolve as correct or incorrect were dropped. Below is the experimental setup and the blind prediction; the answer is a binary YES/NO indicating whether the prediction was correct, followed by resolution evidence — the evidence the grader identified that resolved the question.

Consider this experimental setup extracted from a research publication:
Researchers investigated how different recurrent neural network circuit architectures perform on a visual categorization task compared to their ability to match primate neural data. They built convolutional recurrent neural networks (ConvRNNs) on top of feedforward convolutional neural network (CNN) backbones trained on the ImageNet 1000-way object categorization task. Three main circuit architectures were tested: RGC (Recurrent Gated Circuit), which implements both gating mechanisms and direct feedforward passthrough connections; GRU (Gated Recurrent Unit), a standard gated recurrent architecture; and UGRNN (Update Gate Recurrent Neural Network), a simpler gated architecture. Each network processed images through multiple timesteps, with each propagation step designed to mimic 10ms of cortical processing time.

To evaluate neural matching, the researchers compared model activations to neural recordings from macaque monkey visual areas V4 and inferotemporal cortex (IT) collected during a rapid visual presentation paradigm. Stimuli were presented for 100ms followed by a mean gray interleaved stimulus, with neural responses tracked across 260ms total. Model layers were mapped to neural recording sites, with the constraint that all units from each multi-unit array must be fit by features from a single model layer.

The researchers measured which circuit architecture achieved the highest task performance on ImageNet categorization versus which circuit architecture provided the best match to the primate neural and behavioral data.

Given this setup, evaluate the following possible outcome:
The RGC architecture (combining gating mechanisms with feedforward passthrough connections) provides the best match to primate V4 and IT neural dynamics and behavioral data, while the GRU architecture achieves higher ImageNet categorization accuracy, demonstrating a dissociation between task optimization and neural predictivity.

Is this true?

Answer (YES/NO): NO